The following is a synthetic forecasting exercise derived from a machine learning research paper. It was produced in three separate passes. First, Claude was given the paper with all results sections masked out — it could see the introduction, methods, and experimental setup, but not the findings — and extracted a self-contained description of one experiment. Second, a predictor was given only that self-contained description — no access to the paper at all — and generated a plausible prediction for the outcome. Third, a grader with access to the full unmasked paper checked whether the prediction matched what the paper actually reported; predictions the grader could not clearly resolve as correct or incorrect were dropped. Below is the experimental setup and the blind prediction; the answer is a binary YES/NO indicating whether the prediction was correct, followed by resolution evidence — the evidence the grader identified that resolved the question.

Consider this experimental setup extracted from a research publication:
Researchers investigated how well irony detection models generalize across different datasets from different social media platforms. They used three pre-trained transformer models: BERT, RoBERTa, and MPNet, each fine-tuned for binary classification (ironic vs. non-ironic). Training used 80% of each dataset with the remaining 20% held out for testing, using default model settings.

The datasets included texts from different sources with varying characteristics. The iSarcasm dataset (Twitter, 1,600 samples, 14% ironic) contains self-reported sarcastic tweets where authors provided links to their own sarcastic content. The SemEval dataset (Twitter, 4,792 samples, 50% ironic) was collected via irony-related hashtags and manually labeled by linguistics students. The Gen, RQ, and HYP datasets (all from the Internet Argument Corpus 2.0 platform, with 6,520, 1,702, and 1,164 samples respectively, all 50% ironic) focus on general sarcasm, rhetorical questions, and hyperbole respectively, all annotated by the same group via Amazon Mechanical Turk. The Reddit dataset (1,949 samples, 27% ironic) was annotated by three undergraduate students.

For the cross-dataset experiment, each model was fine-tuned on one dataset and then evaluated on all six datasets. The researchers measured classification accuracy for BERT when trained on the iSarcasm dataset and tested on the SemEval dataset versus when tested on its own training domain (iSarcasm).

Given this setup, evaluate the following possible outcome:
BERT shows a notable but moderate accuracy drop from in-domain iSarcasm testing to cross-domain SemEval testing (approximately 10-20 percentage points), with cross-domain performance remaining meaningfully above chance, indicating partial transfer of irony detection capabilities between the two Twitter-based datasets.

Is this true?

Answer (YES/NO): NO